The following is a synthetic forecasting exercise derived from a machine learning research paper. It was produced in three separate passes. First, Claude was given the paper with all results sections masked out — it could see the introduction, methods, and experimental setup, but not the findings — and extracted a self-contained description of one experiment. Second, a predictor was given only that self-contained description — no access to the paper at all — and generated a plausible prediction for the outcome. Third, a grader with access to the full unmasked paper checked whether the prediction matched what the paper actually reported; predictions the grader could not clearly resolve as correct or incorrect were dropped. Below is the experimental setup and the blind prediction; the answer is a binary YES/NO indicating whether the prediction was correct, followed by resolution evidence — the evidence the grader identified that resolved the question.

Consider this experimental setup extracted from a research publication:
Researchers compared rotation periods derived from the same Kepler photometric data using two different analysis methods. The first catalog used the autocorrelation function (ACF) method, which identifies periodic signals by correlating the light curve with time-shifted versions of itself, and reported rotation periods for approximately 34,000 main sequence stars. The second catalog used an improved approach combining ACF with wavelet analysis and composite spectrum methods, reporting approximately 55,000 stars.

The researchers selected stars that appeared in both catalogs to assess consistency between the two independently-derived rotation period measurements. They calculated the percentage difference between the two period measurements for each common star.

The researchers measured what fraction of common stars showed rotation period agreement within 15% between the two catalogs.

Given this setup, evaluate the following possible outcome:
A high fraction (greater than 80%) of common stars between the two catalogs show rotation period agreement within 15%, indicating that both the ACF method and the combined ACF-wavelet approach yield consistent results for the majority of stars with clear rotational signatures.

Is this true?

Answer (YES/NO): YES